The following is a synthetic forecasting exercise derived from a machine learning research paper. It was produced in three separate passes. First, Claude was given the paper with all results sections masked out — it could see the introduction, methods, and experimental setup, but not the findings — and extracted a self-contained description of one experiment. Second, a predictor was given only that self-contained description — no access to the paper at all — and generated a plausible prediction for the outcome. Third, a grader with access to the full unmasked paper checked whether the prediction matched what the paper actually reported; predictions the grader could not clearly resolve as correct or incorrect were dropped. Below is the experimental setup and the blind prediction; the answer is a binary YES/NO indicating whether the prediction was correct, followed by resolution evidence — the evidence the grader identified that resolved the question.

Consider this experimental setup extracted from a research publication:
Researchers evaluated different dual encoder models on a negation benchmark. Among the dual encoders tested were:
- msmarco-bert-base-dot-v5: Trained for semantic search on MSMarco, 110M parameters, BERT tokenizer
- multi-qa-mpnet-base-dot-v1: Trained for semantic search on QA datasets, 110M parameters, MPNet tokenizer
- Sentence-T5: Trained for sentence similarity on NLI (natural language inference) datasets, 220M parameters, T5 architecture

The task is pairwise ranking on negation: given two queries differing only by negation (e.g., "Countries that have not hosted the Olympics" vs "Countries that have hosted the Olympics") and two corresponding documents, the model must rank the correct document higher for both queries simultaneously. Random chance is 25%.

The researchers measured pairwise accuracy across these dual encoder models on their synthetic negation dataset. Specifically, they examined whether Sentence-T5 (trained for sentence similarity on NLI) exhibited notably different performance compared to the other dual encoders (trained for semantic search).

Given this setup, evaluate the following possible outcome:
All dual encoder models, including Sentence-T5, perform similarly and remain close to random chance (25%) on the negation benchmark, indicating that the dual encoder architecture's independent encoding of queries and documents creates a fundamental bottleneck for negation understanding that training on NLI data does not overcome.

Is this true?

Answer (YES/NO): NO